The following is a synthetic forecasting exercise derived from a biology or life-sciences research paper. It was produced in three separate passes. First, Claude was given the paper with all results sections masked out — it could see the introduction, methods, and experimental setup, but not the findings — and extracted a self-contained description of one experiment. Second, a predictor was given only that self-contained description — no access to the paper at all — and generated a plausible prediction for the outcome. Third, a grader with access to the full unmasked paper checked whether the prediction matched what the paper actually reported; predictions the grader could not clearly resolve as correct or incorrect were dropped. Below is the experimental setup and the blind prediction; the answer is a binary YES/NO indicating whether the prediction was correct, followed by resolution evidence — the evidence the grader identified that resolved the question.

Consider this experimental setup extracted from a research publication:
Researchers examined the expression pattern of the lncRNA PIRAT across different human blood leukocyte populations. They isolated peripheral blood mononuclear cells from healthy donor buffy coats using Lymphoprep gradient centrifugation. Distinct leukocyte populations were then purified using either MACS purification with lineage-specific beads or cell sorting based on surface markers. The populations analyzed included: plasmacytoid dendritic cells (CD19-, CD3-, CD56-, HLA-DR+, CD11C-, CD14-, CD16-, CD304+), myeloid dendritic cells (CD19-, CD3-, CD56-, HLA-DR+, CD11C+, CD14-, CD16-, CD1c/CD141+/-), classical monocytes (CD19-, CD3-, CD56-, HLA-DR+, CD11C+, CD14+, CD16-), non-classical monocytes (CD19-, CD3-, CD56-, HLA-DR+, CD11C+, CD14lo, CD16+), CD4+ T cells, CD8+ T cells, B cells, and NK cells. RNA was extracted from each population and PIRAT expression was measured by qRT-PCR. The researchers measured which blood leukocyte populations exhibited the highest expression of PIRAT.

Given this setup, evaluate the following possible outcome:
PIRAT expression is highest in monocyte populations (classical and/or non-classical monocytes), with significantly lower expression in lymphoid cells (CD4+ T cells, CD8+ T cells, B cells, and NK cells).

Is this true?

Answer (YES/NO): YES